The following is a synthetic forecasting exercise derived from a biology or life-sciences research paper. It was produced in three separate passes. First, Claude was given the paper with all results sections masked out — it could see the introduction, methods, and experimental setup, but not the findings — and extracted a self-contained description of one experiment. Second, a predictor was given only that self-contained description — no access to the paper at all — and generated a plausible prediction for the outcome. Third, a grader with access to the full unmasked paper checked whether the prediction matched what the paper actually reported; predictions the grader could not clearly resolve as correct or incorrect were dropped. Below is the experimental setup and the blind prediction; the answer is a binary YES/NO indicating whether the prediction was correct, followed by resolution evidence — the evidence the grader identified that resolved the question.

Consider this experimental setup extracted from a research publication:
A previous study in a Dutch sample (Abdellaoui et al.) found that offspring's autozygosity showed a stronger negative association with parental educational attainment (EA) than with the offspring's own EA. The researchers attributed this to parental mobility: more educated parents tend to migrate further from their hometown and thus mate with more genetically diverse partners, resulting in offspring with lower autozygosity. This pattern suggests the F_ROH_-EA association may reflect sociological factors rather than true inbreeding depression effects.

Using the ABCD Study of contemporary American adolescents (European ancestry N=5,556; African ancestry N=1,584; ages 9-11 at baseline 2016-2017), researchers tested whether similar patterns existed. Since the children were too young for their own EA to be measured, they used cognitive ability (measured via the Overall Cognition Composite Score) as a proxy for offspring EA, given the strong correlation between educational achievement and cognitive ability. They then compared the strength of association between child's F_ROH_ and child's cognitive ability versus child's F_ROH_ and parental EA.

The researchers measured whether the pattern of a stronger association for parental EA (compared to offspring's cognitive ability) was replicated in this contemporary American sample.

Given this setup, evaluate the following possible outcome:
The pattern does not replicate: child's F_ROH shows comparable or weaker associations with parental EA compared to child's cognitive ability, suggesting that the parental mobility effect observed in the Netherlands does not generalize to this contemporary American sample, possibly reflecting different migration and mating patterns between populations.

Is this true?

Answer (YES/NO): YES